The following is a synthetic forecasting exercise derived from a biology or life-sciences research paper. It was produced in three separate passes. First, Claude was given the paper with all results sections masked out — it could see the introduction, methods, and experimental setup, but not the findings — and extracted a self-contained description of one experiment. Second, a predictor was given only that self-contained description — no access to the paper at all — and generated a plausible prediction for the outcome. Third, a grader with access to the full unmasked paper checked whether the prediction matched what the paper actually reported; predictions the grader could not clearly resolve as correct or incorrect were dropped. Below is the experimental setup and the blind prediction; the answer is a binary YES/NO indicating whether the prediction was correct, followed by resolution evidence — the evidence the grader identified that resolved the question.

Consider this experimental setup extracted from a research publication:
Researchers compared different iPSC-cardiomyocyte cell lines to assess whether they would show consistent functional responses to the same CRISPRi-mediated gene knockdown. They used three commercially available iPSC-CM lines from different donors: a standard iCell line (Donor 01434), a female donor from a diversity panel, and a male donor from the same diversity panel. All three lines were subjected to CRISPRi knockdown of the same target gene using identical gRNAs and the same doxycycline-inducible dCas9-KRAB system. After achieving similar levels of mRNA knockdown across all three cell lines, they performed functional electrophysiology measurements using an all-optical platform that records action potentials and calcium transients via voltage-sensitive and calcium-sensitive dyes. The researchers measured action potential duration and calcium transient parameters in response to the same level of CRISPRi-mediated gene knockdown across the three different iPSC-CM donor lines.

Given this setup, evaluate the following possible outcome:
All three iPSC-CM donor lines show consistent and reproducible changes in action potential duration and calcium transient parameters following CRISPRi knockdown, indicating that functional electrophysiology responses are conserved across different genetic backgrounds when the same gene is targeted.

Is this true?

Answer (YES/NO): NO